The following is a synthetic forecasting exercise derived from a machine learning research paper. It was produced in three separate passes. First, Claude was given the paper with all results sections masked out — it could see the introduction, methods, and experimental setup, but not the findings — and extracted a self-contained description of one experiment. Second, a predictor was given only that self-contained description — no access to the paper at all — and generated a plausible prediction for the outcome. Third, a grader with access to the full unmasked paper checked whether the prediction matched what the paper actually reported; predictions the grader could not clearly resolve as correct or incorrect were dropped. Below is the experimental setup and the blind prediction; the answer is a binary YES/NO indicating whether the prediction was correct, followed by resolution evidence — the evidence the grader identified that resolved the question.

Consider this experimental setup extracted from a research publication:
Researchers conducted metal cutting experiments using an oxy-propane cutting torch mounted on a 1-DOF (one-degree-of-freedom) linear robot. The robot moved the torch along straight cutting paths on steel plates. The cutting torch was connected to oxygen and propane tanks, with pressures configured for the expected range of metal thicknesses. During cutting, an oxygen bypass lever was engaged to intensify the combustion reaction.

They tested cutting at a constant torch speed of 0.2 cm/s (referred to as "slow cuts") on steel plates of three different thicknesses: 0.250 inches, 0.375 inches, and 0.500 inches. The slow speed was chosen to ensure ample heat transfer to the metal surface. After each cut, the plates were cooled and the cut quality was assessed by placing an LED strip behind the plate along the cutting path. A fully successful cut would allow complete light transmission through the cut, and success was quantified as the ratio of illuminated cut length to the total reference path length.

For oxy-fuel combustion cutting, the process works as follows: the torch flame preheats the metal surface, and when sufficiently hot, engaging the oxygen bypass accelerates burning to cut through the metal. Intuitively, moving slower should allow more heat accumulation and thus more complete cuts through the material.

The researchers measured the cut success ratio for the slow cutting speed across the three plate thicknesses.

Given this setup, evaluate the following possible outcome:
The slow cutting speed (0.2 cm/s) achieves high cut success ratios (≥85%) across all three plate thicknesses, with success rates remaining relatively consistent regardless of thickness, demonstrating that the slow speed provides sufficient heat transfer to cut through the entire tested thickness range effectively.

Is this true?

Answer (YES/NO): NO